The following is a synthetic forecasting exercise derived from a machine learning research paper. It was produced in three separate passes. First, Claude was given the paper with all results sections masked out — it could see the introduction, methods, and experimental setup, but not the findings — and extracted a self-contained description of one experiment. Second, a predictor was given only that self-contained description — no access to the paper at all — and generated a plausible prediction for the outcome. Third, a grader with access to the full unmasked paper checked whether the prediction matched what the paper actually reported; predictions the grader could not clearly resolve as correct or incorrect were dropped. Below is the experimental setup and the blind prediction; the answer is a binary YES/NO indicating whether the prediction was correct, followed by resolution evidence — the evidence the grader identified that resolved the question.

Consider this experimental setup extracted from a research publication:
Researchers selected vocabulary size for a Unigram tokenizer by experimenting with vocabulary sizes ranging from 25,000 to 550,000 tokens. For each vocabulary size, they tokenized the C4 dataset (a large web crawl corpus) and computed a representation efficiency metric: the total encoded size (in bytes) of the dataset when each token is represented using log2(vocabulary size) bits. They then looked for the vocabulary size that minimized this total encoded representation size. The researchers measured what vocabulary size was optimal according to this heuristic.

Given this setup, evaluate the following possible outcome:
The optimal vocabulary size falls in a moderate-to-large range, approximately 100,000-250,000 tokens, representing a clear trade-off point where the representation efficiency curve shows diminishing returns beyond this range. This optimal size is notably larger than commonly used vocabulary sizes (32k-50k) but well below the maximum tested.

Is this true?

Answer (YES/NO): YES